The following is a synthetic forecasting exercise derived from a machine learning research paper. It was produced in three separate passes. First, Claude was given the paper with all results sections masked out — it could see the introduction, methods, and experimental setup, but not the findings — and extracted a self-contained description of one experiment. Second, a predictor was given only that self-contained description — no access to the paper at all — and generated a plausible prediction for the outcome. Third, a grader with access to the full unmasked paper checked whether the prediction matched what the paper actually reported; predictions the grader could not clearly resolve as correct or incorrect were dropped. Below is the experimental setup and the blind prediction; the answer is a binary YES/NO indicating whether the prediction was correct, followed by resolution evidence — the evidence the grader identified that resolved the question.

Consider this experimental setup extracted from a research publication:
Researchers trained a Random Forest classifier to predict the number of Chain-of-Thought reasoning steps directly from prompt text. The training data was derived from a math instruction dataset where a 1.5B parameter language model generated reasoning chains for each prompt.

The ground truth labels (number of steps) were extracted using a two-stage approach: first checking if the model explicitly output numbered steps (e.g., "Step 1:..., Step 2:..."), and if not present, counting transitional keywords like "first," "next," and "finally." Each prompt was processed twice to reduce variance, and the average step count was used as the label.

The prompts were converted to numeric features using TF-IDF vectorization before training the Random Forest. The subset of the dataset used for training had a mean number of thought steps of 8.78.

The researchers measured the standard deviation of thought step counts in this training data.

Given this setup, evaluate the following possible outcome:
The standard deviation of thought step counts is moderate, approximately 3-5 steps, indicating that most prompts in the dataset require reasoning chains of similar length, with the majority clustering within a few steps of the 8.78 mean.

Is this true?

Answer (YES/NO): NO